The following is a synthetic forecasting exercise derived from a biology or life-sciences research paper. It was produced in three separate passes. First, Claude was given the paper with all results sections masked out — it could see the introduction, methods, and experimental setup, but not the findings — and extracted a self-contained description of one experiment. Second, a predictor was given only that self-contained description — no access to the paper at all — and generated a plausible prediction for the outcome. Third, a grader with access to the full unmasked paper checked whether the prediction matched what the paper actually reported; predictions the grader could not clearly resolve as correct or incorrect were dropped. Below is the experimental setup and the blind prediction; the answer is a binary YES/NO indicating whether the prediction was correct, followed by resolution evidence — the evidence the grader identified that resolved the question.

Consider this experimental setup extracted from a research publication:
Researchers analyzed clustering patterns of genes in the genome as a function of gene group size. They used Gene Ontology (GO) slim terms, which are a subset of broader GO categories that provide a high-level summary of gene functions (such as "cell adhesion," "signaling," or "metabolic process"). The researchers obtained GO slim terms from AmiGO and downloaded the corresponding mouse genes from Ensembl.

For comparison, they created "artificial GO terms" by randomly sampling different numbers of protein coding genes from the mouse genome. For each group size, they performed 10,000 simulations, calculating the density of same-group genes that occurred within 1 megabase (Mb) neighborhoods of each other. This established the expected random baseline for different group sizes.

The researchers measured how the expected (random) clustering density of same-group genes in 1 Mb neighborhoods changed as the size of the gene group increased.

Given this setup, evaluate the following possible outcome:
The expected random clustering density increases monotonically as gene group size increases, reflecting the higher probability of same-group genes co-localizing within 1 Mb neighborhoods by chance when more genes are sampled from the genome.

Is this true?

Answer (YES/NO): YES